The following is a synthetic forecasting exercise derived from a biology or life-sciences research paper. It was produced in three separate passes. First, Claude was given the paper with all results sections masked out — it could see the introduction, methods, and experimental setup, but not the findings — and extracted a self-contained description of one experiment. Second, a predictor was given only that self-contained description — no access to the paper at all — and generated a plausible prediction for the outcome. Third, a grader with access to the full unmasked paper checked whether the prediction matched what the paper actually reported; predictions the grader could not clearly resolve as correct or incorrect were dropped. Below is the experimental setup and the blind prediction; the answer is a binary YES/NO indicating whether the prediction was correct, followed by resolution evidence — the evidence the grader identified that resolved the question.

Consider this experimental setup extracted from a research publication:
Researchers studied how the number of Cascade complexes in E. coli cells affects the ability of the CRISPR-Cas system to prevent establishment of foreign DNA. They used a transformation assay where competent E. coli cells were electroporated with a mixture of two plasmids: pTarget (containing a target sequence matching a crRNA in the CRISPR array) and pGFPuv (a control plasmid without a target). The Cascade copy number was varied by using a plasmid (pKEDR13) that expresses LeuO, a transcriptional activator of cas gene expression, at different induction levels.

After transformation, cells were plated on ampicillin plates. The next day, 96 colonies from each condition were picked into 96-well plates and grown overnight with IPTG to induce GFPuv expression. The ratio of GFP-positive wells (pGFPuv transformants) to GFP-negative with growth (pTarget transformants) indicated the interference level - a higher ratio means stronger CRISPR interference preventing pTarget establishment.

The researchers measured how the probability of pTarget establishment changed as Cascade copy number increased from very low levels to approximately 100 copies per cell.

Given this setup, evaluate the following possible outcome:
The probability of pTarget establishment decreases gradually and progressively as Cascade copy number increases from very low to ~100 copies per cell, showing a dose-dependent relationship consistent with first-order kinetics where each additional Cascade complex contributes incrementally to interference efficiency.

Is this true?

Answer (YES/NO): NO